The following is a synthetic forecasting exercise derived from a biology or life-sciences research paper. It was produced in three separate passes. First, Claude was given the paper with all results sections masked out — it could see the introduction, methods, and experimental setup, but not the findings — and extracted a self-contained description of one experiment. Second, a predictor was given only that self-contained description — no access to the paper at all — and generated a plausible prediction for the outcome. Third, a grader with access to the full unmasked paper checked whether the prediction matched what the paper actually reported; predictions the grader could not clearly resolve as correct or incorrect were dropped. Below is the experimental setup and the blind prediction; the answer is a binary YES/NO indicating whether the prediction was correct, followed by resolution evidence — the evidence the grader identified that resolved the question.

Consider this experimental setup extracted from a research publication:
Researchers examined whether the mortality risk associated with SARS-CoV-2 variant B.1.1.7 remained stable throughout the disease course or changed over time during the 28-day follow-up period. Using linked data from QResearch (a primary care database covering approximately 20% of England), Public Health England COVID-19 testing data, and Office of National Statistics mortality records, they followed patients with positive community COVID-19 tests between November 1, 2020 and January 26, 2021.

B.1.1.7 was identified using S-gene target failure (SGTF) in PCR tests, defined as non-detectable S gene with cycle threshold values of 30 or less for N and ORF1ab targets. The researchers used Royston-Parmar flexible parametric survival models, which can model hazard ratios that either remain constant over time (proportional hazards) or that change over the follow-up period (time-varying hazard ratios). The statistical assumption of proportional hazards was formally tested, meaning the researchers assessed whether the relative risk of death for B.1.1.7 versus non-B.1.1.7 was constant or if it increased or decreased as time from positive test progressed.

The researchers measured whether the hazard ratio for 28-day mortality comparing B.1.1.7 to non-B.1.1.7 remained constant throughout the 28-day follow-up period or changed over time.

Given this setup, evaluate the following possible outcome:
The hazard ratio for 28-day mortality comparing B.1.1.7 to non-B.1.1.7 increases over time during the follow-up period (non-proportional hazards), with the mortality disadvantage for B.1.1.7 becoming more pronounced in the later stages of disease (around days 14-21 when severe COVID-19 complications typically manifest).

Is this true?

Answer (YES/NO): NO